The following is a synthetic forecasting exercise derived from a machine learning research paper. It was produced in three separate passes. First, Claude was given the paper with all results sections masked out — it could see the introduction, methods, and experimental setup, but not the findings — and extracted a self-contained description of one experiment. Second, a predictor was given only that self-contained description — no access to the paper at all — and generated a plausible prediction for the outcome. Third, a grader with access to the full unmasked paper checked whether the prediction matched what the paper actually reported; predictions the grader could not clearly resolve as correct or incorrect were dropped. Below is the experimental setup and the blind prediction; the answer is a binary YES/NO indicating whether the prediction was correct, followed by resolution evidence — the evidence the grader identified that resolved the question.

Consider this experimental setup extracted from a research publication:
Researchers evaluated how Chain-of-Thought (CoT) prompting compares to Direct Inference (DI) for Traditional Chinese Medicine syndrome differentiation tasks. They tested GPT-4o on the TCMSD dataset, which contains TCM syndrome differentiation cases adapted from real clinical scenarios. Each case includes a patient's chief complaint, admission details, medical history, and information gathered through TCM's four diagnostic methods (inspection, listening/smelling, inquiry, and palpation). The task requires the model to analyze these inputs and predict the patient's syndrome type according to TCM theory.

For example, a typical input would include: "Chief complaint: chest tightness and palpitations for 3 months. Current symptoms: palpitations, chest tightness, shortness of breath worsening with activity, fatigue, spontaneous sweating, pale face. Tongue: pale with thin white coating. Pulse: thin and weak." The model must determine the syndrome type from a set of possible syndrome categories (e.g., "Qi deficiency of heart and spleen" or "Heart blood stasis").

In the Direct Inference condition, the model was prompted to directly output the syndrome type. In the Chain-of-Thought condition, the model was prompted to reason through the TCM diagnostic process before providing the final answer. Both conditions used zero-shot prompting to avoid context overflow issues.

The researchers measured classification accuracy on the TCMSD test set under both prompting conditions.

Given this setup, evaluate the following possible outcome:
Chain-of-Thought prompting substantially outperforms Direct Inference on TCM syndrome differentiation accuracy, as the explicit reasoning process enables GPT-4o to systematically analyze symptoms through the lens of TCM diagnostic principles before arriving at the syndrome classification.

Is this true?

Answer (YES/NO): YES